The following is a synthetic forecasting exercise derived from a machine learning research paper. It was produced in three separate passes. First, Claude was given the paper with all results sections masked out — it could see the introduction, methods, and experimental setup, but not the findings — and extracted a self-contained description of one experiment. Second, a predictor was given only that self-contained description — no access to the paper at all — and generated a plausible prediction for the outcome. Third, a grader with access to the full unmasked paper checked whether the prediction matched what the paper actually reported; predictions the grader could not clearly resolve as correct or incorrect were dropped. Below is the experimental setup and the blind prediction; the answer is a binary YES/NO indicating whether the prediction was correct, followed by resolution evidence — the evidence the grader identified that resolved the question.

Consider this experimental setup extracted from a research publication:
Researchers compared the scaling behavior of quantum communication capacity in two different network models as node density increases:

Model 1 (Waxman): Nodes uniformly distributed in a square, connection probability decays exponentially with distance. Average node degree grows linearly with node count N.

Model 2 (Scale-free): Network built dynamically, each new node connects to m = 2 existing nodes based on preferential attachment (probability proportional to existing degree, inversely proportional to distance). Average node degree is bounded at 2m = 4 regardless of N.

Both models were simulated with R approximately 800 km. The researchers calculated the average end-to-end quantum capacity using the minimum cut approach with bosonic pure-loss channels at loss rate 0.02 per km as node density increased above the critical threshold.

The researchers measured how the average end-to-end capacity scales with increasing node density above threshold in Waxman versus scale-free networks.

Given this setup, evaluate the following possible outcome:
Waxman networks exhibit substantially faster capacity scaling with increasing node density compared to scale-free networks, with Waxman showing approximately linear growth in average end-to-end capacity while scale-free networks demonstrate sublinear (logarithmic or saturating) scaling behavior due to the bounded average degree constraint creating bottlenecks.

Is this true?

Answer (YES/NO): YES